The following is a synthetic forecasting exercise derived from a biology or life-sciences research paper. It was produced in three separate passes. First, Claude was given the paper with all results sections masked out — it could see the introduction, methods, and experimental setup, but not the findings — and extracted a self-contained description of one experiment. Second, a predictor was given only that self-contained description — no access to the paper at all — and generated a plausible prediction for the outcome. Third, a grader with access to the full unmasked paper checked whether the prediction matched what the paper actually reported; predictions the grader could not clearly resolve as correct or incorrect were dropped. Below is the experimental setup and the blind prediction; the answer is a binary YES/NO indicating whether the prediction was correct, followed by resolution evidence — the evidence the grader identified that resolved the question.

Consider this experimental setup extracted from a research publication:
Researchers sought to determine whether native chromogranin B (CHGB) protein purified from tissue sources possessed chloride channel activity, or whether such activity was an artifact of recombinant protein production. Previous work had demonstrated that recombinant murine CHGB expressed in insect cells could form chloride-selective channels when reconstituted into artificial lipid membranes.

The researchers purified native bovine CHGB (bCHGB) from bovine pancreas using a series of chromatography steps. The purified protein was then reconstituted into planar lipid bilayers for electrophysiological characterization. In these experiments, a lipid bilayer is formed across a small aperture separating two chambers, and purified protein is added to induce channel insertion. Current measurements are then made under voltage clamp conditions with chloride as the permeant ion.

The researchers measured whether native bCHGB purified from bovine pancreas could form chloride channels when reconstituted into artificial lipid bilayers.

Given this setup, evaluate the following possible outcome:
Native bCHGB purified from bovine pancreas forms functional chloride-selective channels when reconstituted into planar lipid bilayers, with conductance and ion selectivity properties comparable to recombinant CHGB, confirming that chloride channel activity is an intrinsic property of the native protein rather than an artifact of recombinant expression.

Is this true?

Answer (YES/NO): NO